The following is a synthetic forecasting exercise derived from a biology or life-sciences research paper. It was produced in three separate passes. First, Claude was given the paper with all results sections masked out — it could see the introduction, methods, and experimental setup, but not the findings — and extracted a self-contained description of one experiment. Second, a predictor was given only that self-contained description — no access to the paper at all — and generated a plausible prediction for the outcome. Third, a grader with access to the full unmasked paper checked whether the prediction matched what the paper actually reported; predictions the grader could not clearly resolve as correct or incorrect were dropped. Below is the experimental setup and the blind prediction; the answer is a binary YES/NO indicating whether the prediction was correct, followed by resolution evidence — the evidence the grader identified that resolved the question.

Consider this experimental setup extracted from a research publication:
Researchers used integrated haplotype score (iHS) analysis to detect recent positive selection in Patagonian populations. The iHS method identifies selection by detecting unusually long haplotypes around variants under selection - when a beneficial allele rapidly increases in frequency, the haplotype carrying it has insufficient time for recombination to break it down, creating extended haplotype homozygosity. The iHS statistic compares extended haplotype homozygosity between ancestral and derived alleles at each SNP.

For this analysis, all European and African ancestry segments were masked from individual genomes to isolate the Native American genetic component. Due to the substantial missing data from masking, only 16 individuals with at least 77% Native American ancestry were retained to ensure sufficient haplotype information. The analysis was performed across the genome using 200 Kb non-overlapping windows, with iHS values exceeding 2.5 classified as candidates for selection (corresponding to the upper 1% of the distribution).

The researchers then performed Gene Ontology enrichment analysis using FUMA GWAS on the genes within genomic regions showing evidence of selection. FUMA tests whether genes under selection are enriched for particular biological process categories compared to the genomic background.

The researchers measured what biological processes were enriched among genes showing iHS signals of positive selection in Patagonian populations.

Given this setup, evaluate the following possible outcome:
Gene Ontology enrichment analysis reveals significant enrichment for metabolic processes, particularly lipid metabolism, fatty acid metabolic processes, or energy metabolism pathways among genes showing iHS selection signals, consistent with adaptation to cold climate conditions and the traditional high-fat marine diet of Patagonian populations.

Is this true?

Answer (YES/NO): NO